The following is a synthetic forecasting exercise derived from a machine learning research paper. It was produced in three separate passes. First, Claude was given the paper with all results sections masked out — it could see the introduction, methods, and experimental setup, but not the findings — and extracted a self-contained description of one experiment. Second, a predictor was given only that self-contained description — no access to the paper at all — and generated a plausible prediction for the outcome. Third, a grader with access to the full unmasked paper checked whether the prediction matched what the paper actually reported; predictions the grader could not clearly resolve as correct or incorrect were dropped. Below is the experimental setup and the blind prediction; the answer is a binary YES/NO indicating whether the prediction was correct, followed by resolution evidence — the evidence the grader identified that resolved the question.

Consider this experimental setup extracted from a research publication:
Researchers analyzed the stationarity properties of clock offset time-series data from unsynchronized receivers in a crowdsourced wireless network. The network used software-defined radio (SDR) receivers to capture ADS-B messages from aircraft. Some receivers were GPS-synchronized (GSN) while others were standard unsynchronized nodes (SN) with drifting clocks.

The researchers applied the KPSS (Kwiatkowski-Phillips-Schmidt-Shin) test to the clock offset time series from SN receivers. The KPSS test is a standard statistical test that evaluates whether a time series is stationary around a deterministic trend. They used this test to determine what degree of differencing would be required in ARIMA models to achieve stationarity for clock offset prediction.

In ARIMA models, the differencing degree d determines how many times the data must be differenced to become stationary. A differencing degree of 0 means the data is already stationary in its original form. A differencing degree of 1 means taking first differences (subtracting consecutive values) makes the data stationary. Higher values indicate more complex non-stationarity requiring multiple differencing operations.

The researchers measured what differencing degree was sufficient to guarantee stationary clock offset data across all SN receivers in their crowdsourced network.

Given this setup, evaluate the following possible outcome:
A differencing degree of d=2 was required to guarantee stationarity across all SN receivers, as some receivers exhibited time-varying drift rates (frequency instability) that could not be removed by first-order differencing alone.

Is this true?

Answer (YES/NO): NO